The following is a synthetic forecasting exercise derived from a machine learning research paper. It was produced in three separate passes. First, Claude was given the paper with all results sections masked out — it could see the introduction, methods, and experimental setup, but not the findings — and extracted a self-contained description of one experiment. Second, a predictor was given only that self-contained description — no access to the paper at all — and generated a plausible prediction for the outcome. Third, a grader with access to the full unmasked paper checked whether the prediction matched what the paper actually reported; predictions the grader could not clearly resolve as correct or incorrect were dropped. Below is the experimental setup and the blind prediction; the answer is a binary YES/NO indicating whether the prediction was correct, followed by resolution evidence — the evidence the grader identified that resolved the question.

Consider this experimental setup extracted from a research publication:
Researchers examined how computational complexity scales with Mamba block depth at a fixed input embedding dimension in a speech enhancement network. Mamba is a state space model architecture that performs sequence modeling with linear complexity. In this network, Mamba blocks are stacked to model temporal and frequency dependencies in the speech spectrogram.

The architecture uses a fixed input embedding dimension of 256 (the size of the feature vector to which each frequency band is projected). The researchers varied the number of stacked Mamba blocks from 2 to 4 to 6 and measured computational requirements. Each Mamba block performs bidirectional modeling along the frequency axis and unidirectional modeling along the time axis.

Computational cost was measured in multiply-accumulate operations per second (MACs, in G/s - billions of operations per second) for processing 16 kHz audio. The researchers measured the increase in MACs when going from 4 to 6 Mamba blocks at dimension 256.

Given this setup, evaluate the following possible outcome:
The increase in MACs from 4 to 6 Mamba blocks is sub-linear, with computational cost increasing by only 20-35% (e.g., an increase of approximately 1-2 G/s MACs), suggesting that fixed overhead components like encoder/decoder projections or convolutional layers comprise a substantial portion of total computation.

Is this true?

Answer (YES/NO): NO